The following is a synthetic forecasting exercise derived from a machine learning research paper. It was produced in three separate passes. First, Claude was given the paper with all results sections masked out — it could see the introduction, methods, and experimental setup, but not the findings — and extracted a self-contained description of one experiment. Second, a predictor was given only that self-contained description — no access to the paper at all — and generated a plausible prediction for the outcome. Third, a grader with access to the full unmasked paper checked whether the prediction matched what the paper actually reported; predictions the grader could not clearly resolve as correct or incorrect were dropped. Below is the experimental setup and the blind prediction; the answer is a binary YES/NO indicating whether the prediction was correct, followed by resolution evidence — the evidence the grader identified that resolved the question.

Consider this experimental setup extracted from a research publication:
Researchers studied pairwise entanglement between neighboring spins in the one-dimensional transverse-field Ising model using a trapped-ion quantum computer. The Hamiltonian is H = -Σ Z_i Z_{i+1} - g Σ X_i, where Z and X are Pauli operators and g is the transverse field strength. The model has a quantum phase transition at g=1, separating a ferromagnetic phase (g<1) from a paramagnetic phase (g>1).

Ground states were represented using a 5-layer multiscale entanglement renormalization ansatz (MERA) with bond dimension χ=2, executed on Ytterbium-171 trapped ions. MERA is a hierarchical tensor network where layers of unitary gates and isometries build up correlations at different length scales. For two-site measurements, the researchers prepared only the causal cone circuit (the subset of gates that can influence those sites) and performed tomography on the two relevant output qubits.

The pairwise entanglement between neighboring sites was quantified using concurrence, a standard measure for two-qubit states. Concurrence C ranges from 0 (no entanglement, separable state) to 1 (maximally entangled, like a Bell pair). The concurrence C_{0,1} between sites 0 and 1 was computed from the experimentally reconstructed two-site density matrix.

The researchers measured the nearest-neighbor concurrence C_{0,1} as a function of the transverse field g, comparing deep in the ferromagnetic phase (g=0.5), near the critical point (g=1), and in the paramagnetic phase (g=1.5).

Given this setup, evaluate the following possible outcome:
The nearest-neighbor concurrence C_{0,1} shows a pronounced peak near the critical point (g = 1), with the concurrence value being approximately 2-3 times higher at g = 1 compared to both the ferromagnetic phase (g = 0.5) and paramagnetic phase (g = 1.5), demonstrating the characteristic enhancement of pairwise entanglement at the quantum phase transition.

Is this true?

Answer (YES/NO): NO